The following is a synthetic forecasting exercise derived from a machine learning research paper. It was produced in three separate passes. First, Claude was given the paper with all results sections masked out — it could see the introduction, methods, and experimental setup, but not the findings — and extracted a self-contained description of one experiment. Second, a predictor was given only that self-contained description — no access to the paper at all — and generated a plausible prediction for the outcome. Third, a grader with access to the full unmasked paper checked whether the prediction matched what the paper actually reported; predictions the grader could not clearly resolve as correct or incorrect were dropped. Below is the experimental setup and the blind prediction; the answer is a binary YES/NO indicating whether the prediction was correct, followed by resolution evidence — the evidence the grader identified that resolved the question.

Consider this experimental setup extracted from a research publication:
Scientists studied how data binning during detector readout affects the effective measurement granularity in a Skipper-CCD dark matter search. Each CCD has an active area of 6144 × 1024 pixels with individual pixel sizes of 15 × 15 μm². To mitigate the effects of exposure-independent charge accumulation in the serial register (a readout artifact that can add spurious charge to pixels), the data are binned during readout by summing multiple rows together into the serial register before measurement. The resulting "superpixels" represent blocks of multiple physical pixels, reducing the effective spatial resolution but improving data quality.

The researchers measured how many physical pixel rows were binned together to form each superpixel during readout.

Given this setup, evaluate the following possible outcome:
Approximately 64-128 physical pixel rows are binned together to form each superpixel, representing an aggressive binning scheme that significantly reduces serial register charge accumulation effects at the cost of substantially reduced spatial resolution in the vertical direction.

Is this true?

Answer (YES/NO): NO